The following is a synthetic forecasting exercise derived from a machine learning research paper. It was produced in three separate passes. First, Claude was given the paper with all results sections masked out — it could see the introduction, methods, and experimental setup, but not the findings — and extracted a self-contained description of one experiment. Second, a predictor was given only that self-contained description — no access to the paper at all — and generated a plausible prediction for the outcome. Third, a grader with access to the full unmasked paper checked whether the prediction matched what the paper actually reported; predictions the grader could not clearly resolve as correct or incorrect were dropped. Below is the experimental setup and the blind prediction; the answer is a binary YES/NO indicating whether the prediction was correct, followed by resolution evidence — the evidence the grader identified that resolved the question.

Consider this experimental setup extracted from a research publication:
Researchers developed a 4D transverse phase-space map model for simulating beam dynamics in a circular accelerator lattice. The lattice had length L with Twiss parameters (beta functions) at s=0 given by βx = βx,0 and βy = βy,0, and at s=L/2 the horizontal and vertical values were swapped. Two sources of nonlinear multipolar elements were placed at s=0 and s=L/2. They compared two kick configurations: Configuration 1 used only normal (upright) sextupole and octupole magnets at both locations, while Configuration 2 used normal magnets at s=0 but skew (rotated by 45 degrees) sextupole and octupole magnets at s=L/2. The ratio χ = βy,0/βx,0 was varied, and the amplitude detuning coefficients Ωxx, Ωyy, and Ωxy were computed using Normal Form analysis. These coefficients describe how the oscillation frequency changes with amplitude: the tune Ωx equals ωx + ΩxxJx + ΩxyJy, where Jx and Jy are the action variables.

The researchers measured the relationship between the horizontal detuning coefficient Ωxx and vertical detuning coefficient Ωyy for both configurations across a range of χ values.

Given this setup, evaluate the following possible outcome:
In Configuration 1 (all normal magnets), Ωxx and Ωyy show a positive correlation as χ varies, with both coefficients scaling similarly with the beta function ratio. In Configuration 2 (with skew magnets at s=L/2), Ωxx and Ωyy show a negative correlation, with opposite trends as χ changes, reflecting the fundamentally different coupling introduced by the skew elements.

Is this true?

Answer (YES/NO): NO